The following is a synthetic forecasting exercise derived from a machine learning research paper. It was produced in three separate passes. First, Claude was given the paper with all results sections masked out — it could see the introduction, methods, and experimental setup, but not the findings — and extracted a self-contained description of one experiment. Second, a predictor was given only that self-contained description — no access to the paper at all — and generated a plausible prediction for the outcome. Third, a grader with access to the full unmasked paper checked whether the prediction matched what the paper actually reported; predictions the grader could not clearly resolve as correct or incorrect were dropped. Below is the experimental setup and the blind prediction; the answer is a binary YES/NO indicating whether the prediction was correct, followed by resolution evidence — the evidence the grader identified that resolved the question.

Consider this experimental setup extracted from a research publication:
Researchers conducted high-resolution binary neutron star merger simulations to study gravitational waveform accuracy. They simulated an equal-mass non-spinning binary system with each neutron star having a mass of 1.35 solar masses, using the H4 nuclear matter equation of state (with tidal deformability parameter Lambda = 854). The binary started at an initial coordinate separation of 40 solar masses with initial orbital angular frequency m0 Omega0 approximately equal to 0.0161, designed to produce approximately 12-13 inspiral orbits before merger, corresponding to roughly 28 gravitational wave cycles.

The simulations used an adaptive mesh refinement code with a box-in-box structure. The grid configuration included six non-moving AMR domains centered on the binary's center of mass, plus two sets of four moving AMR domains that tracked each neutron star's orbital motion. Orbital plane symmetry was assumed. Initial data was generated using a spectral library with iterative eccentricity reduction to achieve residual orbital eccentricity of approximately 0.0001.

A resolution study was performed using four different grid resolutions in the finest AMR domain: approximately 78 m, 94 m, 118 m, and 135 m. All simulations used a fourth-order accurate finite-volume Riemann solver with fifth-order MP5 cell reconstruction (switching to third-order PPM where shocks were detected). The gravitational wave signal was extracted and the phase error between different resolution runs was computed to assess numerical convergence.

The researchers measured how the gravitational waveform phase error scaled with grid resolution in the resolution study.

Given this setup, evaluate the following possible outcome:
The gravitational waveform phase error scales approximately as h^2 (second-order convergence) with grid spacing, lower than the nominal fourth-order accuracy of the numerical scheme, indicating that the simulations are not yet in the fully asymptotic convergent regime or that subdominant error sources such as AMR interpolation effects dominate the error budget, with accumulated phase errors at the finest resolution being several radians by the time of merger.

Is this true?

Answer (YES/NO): NO